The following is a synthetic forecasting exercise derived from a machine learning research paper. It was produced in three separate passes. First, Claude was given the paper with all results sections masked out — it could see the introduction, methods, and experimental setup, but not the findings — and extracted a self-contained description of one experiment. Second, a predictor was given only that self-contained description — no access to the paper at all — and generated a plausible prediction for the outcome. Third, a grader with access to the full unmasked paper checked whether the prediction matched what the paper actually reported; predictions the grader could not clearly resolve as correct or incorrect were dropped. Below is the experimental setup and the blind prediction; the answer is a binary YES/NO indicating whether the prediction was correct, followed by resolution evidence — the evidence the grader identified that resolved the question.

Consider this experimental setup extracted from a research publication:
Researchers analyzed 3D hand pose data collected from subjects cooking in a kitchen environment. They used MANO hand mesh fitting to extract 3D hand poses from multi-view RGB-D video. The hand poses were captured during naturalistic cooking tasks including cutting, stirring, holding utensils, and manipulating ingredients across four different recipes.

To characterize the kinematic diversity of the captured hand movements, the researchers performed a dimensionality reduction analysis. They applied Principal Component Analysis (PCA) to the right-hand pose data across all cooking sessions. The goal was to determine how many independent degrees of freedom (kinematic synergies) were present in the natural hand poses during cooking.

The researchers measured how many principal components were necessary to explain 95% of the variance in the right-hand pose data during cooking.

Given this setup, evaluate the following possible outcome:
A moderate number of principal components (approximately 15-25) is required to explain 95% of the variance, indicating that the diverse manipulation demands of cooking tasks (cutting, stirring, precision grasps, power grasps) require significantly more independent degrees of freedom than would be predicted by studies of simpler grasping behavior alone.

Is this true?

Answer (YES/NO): NO